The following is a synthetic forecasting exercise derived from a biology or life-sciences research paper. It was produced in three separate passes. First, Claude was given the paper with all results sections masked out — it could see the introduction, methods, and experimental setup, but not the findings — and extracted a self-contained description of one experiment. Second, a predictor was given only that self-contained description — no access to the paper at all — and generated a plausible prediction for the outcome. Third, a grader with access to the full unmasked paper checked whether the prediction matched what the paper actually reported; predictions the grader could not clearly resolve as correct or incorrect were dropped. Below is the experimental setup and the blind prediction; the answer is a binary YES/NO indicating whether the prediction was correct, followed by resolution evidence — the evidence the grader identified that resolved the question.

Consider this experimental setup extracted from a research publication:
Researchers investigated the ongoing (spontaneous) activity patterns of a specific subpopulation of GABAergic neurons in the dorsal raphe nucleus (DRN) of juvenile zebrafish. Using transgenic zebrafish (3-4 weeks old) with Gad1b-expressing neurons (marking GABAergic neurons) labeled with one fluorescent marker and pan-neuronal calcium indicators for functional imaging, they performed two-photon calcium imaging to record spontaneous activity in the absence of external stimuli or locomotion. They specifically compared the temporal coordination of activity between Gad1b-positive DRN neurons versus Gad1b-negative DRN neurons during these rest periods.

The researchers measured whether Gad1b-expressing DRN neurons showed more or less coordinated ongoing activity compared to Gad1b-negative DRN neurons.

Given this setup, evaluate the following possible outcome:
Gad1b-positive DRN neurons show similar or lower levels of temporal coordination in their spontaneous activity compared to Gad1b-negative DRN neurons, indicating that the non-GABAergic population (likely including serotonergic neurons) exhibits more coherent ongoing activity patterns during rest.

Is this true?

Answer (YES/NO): NO